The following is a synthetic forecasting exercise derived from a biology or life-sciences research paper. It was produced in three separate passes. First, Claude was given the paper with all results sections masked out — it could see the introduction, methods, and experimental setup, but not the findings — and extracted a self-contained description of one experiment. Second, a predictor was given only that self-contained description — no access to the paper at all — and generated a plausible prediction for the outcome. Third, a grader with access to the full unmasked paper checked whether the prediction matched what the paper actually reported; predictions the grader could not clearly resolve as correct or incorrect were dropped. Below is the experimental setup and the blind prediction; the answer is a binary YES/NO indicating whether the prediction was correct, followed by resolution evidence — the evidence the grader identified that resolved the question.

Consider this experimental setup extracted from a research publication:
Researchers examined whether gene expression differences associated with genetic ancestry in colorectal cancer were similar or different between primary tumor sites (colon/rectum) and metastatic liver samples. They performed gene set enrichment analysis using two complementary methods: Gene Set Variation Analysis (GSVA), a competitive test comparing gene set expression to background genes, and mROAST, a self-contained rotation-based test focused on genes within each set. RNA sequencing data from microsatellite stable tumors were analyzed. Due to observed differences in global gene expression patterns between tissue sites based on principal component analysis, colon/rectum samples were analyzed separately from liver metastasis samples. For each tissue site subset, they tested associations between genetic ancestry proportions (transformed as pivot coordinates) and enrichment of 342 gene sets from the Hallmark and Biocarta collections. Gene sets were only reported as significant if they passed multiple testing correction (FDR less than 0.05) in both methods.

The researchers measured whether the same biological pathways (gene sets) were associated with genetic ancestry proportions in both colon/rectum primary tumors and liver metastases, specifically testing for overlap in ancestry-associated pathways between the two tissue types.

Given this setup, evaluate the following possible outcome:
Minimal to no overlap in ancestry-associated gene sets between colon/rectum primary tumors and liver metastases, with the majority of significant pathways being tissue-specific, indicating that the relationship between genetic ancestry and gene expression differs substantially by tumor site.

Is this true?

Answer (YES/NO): YES